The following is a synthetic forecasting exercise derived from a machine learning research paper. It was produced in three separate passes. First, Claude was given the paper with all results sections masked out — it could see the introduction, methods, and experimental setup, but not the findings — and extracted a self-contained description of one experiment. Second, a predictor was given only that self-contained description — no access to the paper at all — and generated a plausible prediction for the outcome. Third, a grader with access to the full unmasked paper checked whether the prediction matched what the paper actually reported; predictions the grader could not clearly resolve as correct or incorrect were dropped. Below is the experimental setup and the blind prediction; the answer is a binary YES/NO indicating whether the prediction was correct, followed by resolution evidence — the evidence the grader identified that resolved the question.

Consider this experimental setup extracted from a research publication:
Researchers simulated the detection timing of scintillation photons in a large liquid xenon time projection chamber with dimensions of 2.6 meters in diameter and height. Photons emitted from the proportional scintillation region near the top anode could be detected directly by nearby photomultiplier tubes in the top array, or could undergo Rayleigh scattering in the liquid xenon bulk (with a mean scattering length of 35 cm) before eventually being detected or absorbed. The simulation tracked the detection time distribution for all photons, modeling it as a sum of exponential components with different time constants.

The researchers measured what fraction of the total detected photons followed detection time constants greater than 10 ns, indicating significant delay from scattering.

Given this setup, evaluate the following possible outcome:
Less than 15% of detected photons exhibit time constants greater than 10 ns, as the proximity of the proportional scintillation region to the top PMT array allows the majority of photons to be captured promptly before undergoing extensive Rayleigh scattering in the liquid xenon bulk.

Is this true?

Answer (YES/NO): NO